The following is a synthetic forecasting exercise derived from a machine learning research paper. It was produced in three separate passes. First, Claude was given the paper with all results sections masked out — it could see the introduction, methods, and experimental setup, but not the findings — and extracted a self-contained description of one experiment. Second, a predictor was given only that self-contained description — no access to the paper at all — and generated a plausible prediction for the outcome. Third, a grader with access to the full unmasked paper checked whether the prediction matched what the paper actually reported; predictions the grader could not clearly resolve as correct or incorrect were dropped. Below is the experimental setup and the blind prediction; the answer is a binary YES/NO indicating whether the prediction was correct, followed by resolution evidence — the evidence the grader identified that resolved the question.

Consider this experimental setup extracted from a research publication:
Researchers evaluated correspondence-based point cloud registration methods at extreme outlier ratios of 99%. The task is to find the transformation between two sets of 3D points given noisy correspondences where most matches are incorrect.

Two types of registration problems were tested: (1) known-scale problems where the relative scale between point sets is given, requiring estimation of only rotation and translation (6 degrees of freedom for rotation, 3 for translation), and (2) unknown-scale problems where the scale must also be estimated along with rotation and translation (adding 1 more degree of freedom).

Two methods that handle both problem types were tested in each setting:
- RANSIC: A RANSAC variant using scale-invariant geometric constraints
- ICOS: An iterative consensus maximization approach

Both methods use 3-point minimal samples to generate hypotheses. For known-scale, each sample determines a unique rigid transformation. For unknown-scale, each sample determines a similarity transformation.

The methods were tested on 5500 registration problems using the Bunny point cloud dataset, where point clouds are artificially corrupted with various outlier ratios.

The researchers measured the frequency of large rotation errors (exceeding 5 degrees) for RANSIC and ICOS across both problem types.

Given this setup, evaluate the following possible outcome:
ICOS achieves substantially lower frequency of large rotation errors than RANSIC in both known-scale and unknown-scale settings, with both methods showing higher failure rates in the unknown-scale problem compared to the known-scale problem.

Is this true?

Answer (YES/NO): NO